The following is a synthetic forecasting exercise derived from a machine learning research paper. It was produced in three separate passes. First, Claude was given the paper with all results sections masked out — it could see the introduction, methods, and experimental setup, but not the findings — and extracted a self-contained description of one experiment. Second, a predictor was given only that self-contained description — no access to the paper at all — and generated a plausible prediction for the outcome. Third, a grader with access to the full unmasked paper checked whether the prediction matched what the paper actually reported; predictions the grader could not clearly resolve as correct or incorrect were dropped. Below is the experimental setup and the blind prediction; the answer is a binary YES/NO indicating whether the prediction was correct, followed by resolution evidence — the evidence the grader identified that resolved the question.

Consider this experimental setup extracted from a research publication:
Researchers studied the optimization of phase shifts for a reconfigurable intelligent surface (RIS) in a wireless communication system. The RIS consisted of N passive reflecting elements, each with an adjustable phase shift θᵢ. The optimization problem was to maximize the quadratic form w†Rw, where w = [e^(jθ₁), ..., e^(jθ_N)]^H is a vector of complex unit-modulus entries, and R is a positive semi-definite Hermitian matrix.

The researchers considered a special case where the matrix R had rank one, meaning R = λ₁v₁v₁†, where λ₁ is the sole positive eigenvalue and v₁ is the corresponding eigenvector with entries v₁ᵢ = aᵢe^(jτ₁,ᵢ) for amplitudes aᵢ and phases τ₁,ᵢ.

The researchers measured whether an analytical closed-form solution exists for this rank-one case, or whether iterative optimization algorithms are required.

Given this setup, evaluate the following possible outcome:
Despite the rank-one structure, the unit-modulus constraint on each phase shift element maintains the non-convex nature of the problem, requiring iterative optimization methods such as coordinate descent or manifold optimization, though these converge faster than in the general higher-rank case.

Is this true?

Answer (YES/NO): NO